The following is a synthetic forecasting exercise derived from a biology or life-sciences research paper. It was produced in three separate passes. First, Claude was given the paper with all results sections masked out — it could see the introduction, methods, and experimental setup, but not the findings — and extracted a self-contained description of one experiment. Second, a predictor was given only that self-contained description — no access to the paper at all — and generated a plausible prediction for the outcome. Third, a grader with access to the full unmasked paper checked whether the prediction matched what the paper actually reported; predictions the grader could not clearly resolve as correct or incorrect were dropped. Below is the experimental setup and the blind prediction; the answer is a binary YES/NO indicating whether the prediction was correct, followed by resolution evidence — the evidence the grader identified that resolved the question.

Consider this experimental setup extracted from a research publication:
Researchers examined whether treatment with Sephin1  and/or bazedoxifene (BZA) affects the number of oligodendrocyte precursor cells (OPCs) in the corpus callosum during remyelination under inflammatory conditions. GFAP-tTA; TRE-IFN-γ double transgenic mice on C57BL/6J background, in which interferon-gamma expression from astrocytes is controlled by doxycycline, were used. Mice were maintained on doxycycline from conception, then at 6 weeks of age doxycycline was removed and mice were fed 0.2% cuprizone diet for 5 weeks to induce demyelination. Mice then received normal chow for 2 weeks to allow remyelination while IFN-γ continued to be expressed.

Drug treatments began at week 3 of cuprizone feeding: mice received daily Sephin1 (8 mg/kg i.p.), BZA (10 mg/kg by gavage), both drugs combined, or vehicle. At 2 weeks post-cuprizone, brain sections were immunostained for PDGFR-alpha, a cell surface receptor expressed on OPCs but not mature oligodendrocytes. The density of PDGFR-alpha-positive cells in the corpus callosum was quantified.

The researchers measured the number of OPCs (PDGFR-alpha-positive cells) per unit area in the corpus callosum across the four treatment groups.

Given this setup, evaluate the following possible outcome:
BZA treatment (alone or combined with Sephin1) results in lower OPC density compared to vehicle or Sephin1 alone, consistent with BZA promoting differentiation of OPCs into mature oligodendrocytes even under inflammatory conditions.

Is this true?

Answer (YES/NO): NO